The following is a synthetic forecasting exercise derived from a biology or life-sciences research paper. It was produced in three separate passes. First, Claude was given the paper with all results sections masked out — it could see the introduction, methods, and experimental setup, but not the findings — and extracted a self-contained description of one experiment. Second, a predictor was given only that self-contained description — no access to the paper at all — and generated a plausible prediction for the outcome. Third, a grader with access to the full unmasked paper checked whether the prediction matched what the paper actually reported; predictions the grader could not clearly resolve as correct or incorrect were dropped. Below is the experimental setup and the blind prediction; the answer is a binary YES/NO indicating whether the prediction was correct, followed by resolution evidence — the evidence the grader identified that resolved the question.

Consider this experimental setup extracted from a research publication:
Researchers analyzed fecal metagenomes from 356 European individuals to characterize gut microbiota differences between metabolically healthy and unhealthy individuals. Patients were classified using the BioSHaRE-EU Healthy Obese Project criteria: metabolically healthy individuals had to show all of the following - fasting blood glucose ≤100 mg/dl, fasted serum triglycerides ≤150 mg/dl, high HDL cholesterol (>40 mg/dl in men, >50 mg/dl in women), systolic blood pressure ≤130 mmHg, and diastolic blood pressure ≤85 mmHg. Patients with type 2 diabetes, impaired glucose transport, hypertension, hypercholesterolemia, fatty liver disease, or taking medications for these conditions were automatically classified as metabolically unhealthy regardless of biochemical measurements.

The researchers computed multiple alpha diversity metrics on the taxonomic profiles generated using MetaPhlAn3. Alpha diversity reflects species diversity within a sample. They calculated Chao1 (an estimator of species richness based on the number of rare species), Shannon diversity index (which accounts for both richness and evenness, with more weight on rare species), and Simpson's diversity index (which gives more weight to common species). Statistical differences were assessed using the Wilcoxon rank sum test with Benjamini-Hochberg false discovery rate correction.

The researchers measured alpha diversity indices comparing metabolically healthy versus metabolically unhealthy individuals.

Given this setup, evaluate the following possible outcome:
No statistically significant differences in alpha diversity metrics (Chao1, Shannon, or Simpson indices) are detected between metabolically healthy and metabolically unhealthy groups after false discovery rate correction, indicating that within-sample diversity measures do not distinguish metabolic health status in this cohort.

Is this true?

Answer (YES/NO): NO